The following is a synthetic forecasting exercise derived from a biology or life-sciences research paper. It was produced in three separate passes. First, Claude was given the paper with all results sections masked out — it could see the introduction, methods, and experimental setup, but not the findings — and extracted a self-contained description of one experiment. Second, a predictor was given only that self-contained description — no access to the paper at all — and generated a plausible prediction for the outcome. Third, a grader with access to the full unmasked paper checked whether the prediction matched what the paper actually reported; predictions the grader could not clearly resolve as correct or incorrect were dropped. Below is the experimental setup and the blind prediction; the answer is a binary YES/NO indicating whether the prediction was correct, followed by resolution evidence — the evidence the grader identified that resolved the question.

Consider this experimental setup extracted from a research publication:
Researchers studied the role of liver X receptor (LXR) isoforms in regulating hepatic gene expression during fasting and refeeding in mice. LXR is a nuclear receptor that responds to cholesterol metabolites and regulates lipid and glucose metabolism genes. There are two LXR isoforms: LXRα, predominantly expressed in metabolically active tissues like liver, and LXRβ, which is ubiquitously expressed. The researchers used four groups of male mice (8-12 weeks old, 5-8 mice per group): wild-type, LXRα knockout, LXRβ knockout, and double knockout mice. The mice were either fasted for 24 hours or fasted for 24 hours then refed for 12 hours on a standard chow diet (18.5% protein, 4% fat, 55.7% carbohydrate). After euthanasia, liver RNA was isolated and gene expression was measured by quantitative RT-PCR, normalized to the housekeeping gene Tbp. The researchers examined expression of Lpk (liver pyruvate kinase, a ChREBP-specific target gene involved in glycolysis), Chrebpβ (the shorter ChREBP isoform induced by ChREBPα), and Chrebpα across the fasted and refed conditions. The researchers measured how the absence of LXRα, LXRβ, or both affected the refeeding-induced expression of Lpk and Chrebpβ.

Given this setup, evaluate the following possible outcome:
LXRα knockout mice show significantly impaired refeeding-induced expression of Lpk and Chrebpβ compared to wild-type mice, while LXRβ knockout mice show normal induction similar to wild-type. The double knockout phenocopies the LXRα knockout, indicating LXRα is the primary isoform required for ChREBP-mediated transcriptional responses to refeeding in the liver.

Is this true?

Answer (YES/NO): YES